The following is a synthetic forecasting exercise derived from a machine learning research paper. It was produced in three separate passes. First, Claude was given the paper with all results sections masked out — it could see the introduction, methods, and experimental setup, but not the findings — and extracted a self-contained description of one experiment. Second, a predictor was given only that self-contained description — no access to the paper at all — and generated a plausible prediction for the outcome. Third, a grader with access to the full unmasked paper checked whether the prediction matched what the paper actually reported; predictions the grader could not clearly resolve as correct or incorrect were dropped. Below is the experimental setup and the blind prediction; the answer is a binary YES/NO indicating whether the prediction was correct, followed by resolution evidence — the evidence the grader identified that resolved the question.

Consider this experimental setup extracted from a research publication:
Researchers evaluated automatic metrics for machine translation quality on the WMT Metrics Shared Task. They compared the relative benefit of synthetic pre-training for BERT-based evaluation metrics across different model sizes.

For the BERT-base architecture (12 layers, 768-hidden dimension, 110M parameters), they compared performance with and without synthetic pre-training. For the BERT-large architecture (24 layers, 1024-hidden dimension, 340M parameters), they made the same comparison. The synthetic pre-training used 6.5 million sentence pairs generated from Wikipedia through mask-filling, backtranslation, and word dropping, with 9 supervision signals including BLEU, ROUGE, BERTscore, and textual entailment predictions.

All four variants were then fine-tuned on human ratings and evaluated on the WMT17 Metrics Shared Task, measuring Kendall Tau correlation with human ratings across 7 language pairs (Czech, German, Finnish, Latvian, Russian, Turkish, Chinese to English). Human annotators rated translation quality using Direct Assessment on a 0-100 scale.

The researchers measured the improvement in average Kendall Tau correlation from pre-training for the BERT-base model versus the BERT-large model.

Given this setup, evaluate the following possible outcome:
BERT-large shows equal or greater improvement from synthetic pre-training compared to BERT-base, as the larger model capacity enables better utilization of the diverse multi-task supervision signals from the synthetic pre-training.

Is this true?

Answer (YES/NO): NO